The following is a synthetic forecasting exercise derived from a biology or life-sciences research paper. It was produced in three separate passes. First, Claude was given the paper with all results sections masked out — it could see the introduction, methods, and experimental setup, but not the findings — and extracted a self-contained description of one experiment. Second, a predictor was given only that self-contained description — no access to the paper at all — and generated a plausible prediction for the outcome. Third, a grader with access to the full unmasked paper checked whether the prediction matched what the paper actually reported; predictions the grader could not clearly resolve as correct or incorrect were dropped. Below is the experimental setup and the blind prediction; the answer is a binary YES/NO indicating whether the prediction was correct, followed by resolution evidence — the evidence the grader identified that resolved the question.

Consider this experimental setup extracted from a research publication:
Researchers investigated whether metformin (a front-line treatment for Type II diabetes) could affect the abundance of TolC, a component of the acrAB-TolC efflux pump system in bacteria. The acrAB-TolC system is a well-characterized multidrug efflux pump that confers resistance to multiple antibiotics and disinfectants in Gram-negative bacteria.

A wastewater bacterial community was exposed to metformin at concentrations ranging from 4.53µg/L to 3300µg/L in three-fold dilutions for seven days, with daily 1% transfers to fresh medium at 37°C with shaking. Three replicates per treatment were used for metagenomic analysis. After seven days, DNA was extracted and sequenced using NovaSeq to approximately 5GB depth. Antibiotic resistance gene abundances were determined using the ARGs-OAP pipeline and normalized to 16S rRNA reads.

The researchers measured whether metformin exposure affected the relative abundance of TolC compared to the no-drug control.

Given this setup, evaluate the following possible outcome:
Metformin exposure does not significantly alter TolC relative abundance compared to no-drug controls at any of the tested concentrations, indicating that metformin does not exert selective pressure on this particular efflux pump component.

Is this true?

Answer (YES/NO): NO